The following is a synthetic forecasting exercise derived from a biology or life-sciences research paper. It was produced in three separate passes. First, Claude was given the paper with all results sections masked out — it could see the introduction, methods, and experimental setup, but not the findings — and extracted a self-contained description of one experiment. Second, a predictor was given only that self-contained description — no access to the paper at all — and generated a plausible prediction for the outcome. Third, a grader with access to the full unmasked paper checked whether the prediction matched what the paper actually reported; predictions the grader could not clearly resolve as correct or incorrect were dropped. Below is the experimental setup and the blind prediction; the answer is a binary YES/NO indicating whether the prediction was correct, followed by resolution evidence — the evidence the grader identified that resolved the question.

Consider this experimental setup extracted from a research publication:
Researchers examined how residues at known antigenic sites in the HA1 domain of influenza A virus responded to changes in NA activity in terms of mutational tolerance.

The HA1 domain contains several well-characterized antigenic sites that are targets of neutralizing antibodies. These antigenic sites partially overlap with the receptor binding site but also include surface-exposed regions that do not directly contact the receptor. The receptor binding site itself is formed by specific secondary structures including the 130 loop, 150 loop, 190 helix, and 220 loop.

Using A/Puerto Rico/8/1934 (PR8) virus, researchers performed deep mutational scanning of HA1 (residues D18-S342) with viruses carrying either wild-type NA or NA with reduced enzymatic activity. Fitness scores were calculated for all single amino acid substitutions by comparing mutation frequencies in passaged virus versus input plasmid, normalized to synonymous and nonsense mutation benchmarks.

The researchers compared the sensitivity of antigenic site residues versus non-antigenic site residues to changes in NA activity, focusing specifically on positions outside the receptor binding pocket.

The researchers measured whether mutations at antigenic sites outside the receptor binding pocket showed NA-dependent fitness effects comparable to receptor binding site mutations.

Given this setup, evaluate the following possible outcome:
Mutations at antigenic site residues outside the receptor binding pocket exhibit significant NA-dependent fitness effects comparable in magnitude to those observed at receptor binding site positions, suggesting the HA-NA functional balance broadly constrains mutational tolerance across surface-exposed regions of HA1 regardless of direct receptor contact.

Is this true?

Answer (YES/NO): NO